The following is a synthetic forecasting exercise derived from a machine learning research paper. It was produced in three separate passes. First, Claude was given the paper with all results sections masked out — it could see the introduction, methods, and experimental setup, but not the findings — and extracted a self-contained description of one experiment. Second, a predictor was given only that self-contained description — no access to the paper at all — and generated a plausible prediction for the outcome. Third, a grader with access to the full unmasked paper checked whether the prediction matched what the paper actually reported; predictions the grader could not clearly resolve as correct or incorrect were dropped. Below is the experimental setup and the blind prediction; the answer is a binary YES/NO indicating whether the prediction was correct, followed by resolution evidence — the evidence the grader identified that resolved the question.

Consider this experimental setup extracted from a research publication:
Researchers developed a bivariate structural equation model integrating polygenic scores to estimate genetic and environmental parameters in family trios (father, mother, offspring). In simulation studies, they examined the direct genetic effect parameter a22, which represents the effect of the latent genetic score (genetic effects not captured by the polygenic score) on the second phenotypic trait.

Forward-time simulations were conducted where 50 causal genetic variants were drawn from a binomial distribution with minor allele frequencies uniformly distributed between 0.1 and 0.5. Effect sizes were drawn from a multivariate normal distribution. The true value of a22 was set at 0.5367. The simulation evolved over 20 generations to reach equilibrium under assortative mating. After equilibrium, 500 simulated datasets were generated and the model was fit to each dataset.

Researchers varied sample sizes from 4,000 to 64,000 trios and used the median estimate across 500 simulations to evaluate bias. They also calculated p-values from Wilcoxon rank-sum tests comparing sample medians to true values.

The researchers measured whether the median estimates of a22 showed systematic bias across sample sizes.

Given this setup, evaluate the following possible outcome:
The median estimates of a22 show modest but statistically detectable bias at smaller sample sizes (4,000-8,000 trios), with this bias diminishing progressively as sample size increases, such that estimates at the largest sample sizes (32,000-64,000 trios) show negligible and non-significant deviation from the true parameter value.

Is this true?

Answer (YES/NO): NO